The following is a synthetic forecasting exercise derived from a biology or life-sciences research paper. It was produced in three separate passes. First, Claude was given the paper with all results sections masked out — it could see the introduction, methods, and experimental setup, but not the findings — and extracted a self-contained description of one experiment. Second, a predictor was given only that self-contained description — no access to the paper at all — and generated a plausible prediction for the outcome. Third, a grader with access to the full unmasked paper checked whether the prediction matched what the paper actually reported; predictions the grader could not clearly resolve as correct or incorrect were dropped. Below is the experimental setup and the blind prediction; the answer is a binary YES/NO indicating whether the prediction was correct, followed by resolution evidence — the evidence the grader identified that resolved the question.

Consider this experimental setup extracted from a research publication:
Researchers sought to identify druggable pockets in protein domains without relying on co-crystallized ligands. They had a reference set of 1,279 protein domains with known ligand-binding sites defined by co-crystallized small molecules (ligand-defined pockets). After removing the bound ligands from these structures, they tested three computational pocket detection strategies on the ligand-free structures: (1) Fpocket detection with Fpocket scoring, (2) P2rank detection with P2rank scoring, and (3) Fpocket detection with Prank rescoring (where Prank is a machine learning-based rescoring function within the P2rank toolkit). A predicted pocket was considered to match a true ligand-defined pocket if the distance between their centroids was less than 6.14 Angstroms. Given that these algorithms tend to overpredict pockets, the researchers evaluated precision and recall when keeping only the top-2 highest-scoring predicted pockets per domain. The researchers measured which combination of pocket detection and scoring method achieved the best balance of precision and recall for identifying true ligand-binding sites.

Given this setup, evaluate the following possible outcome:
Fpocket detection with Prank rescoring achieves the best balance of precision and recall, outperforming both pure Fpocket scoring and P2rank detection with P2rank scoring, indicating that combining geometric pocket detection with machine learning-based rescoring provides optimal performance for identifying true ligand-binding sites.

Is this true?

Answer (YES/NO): YES